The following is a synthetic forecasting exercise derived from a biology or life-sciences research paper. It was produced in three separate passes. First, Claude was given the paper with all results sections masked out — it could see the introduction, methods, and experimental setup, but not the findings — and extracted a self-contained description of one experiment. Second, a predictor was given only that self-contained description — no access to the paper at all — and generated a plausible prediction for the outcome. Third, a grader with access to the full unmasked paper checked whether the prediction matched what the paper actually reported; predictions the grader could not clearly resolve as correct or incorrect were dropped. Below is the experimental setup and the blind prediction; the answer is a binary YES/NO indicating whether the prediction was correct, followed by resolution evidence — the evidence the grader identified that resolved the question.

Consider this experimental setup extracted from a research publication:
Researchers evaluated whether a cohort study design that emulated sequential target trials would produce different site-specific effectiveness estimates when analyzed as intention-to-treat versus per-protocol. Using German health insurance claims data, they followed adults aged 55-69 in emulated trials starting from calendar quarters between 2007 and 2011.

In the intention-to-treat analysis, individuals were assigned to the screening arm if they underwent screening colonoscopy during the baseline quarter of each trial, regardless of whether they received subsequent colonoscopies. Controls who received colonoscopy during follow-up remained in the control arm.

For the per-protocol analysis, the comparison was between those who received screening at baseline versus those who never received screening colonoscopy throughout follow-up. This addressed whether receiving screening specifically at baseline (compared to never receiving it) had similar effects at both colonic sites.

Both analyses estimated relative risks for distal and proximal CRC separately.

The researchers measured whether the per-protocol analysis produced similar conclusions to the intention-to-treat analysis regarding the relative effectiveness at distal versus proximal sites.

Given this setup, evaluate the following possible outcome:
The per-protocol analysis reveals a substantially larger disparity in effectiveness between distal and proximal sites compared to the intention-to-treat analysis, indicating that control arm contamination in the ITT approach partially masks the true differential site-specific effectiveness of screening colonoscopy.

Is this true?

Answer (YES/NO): NO